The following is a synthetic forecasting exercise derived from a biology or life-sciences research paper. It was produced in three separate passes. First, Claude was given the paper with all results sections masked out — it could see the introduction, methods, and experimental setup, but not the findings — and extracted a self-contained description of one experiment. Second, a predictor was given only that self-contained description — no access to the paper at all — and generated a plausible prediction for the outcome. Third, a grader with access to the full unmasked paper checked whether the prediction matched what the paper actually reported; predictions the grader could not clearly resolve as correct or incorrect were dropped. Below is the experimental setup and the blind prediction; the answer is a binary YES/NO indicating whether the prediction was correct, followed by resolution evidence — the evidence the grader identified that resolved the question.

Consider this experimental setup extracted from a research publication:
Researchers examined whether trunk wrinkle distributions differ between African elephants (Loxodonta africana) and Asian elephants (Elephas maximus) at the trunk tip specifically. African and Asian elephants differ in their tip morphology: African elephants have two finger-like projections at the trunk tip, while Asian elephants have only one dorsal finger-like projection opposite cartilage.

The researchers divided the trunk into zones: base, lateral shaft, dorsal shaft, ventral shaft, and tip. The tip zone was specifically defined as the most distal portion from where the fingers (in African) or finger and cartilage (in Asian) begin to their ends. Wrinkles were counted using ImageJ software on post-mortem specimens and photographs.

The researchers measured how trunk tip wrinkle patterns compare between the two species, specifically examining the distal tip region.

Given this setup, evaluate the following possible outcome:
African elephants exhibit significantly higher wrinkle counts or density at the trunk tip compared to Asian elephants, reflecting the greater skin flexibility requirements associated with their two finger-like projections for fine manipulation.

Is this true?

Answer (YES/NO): NO